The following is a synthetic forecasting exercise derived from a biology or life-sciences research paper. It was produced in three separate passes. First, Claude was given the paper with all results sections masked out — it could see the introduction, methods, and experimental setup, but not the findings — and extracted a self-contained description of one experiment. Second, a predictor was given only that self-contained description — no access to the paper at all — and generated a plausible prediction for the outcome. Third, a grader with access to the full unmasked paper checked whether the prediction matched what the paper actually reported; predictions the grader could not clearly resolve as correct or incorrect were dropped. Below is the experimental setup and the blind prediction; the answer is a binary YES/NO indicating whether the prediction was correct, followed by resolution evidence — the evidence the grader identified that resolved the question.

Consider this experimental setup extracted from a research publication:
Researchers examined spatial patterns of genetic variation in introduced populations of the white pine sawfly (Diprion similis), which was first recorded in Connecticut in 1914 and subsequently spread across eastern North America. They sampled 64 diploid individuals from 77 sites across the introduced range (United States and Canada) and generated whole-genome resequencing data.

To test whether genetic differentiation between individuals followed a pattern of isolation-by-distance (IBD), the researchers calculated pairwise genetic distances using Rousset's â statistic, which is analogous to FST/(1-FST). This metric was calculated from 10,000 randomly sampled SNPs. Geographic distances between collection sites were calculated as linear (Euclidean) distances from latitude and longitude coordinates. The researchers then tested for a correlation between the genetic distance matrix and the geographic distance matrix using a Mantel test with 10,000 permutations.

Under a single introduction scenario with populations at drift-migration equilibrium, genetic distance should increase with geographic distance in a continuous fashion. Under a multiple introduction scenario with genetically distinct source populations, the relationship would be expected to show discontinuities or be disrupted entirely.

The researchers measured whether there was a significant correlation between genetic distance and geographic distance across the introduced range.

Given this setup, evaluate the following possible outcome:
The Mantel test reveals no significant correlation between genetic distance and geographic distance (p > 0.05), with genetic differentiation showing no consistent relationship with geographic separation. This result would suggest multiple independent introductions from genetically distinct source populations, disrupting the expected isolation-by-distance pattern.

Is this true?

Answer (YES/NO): NO